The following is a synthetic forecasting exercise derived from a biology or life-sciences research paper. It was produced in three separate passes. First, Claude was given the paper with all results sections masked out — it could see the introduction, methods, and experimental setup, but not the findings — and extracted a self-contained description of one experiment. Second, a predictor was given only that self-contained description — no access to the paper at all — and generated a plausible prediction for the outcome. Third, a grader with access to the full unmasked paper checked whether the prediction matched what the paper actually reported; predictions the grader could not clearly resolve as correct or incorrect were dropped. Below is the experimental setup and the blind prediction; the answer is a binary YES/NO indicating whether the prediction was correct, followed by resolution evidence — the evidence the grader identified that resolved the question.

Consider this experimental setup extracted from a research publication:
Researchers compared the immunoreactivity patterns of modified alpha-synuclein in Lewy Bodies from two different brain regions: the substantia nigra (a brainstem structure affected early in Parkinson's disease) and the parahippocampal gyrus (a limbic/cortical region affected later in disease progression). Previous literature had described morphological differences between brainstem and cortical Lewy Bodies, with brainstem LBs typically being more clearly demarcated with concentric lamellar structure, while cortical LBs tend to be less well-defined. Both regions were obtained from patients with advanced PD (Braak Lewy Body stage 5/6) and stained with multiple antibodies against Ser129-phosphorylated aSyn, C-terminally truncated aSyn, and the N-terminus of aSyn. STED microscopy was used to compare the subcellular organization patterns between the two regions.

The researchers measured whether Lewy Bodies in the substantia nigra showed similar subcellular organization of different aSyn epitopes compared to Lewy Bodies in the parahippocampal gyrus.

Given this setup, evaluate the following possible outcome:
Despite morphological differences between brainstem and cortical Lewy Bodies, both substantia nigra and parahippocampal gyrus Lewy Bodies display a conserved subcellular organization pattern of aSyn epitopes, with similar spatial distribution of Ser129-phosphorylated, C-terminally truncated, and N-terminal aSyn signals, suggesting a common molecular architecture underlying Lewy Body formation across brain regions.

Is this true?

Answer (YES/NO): NO